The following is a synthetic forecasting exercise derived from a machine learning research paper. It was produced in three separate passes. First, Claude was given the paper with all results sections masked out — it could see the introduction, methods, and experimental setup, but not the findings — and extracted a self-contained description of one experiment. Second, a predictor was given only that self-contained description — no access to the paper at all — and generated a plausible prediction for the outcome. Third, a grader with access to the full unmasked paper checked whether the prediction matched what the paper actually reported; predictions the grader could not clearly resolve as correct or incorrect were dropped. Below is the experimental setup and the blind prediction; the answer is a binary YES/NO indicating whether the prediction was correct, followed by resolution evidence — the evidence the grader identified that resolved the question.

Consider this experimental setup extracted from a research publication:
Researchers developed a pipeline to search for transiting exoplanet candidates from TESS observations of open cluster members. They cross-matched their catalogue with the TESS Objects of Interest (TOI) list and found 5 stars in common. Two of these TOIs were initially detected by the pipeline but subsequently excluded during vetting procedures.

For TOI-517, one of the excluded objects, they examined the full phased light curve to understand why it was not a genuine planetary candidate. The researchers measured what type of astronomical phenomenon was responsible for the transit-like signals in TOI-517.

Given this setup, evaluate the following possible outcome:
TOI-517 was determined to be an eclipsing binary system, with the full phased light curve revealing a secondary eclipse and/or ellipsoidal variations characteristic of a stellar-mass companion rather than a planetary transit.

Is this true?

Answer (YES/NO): YES